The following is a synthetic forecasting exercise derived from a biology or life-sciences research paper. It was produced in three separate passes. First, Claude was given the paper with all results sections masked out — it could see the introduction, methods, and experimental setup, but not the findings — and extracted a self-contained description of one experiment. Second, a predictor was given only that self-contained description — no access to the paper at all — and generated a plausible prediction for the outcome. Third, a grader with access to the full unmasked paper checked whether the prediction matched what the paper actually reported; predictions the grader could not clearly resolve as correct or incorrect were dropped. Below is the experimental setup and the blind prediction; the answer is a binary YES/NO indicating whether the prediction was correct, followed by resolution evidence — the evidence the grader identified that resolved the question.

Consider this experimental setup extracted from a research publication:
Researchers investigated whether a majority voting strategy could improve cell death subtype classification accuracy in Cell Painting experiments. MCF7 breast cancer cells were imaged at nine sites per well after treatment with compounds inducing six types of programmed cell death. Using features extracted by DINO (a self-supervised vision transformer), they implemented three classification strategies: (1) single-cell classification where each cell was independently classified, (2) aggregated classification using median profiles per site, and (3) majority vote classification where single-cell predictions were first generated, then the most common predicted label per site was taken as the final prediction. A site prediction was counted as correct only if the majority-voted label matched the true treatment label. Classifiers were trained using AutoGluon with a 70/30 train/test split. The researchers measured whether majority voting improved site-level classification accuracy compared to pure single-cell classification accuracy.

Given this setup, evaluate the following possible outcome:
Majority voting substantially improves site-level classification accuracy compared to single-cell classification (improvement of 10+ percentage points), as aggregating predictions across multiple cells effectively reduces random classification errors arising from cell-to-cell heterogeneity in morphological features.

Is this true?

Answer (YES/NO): NO